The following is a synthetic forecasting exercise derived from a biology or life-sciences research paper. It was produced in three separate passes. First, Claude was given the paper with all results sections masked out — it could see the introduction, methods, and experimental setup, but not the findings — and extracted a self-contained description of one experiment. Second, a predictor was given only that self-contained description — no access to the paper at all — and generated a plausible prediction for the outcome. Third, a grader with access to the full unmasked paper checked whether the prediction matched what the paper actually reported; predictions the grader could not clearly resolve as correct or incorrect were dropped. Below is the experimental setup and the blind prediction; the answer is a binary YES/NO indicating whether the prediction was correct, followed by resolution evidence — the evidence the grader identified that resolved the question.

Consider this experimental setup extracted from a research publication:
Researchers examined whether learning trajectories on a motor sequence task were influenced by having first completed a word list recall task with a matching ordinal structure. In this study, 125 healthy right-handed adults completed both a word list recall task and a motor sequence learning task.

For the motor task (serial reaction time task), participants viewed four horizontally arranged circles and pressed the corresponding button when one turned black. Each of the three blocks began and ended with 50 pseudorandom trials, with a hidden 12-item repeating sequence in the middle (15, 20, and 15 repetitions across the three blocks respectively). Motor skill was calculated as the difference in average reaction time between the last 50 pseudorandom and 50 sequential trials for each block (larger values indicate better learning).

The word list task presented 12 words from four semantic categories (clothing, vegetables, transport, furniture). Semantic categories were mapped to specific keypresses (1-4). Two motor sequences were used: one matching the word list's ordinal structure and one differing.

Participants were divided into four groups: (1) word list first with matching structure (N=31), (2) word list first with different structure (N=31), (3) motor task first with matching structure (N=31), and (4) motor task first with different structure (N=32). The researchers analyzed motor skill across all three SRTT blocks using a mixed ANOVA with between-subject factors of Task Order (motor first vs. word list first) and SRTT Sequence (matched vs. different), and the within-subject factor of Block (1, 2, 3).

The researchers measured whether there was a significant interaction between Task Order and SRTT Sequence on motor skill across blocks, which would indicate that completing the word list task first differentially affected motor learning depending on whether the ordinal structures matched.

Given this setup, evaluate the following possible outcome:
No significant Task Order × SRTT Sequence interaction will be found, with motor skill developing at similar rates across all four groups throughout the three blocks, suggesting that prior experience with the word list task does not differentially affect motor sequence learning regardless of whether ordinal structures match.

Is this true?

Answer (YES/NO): YES